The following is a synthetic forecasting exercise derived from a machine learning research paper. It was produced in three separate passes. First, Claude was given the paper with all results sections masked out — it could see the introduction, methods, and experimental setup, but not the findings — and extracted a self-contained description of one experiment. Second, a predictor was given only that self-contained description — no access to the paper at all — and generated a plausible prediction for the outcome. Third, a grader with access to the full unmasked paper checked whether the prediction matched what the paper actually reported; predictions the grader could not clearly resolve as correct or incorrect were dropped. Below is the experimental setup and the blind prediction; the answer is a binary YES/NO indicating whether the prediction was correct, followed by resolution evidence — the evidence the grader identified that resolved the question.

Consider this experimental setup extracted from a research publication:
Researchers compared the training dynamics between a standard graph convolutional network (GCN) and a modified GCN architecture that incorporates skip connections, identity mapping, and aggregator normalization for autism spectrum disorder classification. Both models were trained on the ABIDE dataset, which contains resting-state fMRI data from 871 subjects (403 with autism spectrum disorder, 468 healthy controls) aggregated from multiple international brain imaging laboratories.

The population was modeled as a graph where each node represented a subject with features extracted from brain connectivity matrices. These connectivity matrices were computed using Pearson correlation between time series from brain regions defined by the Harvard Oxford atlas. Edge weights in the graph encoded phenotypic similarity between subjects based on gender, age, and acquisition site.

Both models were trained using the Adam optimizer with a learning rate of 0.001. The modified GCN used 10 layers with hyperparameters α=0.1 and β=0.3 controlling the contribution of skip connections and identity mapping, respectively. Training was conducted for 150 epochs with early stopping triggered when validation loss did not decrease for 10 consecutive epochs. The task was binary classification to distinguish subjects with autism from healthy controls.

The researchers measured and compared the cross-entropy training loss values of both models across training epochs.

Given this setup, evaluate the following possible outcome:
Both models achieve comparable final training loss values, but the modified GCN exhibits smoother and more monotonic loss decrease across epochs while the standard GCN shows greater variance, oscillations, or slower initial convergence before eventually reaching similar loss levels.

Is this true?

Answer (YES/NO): NO